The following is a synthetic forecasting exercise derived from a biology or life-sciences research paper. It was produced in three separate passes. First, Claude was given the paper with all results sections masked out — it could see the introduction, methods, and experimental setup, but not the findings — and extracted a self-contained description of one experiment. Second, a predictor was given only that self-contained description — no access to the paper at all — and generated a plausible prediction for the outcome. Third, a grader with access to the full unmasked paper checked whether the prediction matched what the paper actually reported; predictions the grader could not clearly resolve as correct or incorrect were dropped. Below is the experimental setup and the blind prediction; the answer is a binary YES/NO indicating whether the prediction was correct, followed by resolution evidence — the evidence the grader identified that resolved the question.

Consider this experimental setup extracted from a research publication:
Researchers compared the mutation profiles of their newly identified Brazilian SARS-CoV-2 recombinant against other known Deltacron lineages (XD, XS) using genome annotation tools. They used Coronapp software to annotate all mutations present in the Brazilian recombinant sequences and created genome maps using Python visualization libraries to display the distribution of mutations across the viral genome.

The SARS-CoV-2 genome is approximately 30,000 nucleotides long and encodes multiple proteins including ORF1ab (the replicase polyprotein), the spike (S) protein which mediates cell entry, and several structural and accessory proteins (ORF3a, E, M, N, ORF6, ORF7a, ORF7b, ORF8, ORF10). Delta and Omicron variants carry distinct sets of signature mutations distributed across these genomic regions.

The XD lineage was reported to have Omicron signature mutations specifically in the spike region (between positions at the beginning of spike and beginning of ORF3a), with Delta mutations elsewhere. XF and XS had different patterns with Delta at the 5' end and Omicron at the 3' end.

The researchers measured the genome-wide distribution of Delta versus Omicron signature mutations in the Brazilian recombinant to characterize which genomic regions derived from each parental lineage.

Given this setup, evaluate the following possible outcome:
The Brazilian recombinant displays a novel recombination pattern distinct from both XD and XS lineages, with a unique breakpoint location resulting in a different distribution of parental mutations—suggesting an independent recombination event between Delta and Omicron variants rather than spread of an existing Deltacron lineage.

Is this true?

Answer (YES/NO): YES